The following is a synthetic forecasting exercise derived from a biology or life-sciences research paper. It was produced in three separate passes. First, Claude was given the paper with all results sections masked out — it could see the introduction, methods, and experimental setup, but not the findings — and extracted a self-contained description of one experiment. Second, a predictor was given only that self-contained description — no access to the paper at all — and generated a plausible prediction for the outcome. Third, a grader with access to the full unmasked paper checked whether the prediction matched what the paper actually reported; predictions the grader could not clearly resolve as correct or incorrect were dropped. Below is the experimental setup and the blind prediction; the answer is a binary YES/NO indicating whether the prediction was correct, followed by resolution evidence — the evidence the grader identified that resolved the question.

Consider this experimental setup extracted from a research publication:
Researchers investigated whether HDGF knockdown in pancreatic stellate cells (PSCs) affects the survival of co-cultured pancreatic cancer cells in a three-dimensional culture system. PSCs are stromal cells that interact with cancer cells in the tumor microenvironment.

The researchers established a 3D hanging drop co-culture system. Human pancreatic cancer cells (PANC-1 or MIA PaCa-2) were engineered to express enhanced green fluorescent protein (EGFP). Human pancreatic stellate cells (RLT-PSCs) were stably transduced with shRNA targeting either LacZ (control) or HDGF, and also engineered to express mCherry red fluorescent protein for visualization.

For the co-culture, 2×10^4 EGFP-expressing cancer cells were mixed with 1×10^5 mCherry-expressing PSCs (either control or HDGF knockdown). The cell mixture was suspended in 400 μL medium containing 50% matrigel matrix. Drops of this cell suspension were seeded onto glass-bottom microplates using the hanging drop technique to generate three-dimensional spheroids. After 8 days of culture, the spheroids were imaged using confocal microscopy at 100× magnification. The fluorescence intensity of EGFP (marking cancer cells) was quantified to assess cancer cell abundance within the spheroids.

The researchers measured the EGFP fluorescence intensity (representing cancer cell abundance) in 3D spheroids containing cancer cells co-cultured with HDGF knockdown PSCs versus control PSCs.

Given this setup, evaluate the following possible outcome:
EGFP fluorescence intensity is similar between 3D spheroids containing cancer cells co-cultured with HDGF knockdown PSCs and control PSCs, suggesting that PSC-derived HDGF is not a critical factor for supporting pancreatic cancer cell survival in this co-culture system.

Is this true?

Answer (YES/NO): NO